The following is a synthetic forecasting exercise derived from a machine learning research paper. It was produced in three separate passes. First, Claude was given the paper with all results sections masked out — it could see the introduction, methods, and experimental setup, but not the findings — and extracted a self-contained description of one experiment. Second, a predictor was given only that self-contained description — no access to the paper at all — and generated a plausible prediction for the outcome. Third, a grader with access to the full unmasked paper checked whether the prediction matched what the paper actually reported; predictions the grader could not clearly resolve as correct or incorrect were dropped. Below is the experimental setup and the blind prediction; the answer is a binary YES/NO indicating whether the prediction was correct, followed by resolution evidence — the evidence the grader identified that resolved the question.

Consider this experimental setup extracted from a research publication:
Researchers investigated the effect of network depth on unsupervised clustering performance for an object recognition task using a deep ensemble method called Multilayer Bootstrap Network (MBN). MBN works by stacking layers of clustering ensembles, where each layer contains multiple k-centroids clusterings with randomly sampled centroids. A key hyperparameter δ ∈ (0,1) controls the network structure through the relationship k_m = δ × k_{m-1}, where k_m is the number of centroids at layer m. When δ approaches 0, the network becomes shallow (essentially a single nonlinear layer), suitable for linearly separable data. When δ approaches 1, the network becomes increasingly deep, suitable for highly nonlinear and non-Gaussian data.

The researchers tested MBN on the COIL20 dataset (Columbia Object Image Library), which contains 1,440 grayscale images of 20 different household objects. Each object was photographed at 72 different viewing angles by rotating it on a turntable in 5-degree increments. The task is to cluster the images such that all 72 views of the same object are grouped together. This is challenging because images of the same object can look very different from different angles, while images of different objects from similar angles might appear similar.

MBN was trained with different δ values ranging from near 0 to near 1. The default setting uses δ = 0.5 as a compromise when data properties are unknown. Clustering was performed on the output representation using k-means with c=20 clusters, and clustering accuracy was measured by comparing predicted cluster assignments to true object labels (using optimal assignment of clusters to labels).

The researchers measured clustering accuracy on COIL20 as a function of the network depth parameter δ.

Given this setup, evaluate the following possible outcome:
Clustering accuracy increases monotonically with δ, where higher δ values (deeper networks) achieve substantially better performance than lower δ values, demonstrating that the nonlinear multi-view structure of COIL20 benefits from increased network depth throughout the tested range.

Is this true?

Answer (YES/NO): NO